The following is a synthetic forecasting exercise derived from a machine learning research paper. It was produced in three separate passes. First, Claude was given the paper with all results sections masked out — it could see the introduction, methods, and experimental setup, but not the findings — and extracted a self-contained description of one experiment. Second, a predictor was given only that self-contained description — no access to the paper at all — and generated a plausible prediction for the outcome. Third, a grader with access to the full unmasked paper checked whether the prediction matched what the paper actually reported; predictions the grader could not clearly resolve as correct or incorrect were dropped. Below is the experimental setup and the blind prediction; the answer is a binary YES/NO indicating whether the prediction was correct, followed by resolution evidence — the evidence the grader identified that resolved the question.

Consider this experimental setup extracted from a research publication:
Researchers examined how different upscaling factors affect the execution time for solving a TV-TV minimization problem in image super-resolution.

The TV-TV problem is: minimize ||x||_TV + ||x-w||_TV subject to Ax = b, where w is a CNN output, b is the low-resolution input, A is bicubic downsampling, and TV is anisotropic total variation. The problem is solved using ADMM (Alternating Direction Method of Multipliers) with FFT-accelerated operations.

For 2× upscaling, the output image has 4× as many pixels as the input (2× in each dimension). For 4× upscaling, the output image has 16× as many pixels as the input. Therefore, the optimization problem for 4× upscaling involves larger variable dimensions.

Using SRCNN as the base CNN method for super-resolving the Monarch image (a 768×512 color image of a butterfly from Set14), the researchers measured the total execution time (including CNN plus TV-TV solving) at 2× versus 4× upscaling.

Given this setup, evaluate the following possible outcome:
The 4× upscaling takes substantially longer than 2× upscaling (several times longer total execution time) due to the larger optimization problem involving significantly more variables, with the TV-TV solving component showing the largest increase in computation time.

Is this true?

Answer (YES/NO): NO